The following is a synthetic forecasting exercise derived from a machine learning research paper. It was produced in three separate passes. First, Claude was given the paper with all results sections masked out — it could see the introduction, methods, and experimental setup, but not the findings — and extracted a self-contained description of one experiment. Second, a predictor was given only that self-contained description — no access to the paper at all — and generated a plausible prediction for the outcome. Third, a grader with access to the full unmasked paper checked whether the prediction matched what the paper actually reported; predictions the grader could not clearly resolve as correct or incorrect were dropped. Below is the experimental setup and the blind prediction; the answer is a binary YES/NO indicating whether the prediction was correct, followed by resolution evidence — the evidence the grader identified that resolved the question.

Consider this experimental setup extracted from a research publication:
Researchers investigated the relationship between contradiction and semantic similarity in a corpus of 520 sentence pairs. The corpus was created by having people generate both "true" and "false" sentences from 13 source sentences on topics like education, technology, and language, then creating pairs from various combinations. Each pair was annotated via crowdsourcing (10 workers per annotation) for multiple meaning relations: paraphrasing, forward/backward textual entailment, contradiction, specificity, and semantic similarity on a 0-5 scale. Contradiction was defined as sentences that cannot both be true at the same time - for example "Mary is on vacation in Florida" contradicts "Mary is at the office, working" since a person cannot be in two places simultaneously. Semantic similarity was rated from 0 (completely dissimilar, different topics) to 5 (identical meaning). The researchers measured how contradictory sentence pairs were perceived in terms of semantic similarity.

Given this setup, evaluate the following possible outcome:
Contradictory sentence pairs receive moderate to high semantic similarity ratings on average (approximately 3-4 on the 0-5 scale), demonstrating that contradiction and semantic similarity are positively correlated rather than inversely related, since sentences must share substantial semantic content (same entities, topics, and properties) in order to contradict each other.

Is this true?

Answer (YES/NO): NO